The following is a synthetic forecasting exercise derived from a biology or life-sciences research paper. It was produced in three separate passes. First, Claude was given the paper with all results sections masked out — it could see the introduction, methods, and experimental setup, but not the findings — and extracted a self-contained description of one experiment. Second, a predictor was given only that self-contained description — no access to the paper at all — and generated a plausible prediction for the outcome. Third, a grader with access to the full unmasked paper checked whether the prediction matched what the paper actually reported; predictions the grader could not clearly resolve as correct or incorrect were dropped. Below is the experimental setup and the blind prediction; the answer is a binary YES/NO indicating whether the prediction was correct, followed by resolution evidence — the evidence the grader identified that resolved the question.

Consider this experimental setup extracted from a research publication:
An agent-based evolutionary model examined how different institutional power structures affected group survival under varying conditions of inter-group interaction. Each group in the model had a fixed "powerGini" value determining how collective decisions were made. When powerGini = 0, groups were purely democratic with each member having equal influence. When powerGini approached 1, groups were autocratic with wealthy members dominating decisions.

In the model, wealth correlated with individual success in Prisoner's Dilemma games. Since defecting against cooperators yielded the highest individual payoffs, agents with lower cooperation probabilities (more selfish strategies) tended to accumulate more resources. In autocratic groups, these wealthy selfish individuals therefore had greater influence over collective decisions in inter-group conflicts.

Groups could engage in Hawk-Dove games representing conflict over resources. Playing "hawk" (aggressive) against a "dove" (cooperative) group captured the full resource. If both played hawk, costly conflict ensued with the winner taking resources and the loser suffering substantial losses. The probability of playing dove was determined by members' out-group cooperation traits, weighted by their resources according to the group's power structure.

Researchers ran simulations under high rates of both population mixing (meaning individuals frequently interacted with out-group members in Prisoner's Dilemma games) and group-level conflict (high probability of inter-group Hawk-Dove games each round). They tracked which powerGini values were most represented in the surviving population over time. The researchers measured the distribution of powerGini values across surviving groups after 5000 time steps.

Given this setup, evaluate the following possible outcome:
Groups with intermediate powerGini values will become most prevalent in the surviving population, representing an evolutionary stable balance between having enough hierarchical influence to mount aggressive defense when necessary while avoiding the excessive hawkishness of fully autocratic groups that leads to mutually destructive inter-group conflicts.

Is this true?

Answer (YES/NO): NO